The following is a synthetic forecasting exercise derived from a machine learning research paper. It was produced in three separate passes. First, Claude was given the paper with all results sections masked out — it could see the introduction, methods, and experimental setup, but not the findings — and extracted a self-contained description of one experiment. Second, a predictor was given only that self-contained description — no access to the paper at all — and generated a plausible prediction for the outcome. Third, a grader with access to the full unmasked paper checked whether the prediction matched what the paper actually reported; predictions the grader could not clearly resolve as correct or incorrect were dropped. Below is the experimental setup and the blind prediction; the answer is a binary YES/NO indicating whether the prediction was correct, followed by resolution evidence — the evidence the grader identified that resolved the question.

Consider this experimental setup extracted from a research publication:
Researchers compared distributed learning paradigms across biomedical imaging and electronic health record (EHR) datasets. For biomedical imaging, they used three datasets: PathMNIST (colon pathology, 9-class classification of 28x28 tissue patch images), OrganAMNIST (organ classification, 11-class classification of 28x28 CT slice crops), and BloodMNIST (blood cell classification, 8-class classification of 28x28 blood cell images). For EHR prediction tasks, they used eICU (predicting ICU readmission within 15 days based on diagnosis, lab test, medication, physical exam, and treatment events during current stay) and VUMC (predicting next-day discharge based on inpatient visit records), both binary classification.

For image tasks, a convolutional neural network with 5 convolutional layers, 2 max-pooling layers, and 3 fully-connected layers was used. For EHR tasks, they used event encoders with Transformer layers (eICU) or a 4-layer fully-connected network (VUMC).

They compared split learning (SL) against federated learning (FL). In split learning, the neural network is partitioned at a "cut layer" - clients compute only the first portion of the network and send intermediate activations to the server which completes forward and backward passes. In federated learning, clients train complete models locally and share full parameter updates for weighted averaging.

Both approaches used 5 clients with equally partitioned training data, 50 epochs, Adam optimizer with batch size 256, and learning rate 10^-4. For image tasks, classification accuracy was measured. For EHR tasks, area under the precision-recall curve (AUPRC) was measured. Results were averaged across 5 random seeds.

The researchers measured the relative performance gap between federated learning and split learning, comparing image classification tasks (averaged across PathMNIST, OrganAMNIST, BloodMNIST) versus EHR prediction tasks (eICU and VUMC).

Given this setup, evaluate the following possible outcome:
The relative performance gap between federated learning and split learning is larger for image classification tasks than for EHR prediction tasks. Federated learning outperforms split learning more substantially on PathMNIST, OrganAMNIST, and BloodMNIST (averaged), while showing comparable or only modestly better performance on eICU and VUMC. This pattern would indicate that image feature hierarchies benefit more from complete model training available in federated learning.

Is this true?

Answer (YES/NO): YES